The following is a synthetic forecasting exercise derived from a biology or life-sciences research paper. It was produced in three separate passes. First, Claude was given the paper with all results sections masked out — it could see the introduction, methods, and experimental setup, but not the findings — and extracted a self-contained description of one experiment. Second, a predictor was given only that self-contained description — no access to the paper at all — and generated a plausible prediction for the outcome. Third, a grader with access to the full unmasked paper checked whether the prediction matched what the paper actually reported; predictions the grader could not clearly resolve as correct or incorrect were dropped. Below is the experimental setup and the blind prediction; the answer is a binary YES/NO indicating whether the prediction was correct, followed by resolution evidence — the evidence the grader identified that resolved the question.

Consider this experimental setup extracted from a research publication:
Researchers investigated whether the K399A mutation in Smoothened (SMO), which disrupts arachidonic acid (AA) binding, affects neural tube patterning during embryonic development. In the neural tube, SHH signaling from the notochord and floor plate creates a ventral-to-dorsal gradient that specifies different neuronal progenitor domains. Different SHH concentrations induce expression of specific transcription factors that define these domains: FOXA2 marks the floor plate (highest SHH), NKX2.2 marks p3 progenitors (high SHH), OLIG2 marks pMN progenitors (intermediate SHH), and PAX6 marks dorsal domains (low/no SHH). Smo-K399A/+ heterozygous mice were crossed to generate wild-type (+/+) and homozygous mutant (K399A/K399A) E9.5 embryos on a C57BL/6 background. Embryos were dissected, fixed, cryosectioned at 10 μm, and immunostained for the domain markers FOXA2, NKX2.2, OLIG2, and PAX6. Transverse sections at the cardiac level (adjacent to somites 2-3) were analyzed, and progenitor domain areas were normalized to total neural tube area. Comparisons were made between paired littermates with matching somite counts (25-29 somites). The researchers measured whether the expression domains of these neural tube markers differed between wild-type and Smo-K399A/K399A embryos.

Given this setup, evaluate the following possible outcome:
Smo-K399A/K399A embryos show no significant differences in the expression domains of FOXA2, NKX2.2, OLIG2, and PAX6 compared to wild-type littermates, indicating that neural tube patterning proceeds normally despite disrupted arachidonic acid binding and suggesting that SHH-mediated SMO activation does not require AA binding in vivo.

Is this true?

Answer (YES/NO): YES